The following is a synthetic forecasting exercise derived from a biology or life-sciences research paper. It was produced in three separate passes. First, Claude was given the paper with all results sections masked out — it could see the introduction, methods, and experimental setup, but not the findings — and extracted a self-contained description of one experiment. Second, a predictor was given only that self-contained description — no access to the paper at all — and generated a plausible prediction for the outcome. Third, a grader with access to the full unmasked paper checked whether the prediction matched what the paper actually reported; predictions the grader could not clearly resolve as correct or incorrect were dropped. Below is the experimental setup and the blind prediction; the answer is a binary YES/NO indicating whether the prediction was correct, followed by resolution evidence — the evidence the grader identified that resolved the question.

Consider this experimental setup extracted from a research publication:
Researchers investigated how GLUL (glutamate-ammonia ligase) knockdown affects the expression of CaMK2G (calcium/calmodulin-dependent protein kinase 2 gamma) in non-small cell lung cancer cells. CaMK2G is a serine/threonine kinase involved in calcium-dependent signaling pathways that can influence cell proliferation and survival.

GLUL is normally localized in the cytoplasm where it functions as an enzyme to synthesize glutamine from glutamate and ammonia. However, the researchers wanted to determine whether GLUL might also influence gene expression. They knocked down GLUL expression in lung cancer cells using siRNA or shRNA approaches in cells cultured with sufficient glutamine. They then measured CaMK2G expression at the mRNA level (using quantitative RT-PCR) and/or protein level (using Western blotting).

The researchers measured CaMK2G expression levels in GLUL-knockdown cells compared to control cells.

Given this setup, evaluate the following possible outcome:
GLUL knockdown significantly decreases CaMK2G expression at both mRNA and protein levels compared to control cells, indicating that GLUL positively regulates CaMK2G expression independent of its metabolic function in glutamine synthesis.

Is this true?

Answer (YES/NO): YES